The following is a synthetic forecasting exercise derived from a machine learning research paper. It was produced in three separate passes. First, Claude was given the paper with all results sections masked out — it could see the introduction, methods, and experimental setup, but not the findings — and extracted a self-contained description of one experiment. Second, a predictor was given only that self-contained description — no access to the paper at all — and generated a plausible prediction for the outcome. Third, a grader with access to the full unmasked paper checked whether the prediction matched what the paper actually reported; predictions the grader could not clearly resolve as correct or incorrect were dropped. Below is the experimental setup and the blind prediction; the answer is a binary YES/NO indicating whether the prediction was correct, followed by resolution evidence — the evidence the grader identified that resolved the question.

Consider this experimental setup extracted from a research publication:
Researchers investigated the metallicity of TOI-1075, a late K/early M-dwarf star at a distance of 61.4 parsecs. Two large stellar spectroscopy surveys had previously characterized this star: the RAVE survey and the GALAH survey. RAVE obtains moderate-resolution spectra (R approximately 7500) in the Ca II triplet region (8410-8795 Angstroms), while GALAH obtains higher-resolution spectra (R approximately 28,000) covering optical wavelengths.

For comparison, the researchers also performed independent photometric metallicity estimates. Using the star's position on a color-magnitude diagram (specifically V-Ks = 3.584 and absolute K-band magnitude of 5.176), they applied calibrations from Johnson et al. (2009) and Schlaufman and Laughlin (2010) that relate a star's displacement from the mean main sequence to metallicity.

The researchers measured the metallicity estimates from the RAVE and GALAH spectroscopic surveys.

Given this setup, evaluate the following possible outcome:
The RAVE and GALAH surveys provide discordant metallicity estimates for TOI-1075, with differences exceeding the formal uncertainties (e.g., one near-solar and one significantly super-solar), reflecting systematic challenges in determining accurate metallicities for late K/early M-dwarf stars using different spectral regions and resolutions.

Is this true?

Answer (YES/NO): NO